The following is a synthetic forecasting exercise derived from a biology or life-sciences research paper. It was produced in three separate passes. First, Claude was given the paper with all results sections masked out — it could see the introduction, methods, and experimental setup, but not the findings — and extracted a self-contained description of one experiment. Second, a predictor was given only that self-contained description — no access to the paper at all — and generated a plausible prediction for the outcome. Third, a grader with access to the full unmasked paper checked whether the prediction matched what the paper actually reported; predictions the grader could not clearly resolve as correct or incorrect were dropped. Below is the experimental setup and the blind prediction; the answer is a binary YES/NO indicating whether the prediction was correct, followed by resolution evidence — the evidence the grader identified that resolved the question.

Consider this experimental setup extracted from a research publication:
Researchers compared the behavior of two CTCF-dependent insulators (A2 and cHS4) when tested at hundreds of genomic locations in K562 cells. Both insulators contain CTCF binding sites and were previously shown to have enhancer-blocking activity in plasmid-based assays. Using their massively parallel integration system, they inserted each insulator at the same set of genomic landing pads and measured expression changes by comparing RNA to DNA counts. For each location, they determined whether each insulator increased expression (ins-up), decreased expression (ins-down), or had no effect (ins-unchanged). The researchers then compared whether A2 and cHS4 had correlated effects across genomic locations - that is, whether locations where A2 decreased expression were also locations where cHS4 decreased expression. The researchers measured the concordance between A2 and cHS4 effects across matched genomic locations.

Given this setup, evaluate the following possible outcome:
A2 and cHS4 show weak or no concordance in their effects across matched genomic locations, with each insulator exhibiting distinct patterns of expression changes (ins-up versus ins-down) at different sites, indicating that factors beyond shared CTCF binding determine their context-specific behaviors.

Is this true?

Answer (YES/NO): YES